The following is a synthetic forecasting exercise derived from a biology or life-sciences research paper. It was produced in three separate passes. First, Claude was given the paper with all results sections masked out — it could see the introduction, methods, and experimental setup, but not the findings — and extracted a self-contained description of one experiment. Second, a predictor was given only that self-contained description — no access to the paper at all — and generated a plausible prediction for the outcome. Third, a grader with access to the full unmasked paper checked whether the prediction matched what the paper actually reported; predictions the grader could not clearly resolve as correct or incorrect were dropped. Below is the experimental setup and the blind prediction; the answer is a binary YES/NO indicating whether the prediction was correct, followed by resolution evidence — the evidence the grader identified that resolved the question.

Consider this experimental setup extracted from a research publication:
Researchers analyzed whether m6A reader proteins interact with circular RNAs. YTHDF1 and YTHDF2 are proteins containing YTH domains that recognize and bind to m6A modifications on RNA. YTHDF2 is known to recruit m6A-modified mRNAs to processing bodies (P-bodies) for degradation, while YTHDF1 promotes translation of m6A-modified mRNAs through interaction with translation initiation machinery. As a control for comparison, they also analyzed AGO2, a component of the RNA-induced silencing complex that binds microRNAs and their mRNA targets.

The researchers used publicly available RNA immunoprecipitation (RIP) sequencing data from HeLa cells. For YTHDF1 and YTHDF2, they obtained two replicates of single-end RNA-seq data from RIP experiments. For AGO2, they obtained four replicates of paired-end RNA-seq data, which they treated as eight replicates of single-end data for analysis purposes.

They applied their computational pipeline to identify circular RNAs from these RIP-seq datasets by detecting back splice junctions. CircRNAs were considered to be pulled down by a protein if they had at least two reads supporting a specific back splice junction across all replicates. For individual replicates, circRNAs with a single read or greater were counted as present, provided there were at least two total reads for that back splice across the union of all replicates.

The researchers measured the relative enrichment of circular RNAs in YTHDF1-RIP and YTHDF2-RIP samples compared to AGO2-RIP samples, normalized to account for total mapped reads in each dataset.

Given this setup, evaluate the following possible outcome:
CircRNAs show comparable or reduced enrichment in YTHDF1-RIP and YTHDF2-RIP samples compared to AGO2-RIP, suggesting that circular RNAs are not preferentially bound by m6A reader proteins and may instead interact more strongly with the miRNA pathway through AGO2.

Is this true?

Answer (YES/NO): NO